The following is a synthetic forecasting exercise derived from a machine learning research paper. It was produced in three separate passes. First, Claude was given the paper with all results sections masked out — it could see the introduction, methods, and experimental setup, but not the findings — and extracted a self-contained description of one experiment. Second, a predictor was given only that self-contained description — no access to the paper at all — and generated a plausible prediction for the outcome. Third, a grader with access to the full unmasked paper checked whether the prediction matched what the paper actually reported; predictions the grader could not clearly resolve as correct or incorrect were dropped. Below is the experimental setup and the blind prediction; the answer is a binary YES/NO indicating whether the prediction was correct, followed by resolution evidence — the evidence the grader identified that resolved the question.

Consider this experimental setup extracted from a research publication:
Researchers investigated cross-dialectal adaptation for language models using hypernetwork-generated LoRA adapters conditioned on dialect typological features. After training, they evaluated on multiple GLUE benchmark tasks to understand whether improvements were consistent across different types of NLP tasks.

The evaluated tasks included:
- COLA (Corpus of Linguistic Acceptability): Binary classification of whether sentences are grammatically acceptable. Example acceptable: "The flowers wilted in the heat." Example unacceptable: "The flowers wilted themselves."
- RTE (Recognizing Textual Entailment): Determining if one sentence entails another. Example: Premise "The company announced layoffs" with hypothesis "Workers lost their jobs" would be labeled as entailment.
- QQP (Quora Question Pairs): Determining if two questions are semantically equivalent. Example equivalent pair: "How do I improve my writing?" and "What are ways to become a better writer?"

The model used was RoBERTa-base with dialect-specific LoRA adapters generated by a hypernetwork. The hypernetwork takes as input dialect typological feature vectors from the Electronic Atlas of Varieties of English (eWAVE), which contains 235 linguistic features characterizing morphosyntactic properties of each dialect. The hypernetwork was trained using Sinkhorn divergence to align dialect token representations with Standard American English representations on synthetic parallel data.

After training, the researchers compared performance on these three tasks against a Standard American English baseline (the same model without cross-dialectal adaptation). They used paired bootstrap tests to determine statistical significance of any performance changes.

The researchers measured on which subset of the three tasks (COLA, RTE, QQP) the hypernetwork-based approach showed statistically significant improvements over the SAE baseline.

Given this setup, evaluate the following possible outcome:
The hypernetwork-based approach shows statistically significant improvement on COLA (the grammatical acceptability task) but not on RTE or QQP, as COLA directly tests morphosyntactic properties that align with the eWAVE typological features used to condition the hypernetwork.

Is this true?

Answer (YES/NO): NO